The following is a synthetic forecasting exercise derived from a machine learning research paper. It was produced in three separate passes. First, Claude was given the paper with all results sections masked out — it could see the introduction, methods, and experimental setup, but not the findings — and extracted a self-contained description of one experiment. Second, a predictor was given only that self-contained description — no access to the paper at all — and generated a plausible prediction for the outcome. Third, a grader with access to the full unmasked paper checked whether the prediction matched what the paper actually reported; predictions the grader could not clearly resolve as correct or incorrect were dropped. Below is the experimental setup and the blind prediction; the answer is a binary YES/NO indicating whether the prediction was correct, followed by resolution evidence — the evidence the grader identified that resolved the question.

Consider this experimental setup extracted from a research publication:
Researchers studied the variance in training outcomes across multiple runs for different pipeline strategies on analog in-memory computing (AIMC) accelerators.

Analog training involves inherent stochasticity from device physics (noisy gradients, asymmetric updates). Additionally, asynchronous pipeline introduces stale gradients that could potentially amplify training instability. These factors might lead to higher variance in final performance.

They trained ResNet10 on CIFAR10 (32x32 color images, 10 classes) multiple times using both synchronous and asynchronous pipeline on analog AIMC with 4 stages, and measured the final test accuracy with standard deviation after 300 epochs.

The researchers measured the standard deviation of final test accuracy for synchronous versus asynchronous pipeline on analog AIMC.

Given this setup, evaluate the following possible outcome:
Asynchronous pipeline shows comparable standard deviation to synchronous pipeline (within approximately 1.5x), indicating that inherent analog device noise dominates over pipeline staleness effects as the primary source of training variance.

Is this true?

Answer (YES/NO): YES